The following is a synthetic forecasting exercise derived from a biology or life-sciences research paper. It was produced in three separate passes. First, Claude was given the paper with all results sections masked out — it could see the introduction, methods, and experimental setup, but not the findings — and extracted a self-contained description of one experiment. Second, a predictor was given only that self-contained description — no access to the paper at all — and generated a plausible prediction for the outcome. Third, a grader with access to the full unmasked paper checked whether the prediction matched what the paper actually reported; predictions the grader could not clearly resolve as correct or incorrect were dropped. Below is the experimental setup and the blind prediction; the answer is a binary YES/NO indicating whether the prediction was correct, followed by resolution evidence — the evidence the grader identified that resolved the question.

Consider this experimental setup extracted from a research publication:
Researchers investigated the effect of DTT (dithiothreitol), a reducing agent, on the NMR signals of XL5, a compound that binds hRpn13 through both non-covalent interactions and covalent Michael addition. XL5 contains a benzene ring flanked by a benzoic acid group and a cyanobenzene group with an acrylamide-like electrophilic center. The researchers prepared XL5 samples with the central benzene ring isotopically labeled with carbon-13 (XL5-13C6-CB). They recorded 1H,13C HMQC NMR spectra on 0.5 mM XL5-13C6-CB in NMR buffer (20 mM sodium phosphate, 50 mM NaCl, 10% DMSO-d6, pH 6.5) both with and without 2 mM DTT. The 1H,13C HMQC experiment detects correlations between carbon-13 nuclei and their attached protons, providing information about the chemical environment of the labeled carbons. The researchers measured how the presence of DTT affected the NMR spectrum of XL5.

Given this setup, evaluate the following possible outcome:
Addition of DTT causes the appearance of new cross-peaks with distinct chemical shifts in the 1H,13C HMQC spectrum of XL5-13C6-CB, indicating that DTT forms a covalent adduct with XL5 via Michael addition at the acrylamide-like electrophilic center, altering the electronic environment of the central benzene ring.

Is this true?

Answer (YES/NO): NO